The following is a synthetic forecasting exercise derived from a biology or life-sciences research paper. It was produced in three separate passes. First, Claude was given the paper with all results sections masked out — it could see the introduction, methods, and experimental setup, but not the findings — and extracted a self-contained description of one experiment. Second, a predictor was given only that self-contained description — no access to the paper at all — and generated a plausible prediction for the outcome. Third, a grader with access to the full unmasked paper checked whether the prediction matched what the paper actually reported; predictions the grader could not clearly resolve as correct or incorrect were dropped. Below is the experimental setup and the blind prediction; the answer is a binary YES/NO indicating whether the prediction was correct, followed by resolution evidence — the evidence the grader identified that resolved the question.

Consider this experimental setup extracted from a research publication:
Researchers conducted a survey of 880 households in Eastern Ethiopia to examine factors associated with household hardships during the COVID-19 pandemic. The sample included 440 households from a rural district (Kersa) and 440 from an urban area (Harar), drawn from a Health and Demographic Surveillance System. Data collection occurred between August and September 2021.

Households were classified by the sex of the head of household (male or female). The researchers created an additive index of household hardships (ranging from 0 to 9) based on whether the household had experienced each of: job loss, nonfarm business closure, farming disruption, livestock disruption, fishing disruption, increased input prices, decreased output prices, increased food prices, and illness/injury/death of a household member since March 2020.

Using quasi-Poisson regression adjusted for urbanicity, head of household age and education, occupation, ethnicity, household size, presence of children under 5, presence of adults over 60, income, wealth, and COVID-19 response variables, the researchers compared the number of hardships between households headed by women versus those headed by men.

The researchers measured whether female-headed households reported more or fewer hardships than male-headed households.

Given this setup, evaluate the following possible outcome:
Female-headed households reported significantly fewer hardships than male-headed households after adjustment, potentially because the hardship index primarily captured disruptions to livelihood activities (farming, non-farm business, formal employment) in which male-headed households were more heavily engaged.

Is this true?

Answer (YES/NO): NO